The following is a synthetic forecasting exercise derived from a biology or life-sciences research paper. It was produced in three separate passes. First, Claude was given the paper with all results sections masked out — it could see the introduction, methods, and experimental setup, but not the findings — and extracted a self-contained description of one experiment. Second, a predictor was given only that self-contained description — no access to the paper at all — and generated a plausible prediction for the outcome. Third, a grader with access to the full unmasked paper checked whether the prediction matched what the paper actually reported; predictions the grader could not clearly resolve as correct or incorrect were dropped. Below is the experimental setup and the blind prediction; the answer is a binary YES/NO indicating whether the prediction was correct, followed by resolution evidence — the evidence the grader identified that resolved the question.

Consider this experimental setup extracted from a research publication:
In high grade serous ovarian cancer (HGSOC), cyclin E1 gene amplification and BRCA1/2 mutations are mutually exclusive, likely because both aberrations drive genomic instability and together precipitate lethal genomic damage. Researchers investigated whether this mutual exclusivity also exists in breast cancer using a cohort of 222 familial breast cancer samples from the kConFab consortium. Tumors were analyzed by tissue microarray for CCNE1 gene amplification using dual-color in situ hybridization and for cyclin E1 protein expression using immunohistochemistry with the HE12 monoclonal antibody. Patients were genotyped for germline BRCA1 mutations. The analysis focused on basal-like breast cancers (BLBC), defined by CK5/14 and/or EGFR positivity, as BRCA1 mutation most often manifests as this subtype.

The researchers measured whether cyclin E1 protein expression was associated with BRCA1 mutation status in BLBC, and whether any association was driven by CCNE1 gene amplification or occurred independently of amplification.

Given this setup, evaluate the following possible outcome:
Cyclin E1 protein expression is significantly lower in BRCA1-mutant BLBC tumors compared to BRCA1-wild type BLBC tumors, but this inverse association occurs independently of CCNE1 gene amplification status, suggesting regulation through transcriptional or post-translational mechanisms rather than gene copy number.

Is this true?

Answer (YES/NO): NO